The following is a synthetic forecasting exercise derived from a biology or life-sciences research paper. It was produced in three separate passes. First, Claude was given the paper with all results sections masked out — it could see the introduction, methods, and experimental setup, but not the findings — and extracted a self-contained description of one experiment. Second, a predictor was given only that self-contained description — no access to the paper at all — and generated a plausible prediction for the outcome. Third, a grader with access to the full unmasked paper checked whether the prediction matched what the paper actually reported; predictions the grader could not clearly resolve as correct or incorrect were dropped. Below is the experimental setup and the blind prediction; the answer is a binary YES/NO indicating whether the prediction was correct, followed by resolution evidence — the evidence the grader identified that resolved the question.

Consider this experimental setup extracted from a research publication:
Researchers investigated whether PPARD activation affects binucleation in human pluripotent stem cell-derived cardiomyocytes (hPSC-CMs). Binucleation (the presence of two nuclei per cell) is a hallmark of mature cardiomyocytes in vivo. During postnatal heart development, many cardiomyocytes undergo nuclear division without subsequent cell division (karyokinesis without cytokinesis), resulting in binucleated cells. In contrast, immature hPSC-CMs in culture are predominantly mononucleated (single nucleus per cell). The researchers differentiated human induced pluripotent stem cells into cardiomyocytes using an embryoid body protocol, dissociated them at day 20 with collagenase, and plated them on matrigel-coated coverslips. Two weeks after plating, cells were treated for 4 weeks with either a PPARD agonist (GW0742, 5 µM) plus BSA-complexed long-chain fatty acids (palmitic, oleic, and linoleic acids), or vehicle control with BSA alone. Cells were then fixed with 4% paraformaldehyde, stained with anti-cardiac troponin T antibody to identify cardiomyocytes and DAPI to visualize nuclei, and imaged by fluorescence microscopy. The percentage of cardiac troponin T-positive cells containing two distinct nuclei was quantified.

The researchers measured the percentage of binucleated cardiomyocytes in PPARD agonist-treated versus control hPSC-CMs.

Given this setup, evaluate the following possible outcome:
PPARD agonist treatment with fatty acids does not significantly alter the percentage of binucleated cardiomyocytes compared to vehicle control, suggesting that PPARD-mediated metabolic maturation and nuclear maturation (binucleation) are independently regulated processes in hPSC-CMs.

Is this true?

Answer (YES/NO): NO